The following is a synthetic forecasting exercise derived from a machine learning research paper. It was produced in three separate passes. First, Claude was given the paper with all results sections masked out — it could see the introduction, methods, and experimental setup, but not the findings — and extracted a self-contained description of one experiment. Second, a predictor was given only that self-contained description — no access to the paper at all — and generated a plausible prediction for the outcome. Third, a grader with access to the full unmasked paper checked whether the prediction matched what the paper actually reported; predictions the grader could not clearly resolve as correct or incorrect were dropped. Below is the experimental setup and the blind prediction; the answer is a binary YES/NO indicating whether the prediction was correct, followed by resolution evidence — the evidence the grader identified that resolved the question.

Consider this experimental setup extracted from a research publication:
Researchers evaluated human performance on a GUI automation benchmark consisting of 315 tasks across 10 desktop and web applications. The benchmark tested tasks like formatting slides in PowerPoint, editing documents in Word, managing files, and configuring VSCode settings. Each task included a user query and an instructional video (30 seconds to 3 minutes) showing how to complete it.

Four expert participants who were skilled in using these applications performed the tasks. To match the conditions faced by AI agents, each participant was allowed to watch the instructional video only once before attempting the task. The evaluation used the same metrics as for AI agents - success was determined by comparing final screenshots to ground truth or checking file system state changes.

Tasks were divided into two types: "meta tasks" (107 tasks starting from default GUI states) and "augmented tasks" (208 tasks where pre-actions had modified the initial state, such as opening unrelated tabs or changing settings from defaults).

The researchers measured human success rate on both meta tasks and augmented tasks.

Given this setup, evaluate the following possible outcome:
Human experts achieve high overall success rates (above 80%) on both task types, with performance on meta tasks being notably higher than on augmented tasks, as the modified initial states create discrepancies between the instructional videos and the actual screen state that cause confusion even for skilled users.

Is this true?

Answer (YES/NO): NO